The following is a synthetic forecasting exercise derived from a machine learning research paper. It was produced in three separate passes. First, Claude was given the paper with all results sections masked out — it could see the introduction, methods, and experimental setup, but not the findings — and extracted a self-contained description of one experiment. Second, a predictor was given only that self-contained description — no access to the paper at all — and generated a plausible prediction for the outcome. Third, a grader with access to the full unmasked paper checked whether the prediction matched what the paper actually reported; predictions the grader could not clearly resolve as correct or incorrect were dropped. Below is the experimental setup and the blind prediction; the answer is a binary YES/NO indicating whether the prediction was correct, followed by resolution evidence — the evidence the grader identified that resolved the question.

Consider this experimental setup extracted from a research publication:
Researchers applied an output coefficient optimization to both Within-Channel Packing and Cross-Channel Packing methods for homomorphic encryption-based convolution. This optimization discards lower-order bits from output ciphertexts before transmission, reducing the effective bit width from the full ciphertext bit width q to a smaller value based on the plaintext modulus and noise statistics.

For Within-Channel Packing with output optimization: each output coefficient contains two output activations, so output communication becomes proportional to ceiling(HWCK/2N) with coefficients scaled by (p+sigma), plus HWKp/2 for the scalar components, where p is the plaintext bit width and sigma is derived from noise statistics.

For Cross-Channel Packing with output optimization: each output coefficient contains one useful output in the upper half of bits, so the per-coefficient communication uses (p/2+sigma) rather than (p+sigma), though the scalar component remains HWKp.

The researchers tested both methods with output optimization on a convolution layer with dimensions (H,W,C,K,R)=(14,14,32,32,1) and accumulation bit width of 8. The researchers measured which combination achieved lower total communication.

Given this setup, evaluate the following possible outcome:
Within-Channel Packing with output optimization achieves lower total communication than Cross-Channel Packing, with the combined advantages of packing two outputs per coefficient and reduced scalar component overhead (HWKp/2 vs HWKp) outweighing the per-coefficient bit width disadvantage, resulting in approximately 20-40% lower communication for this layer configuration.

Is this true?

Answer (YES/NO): NO